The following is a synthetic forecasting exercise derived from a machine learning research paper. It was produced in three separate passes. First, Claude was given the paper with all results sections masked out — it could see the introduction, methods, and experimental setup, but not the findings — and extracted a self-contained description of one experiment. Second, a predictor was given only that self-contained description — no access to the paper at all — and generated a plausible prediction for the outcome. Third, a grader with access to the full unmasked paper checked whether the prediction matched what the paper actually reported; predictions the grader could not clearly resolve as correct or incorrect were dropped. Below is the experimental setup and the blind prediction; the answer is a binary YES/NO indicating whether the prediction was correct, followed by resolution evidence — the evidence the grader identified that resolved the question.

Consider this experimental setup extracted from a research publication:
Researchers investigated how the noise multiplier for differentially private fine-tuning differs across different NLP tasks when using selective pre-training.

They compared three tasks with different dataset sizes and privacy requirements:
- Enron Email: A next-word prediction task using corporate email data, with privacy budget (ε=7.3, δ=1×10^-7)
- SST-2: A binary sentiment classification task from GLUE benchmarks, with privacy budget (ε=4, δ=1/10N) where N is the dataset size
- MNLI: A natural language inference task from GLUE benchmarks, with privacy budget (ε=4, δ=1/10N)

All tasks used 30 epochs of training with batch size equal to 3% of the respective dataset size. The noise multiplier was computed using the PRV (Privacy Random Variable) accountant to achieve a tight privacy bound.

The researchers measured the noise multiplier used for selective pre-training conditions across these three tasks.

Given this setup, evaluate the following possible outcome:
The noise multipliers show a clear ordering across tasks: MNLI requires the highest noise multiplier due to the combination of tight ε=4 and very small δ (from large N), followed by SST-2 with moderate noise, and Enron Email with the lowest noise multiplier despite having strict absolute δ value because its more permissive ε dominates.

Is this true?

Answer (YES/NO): YES